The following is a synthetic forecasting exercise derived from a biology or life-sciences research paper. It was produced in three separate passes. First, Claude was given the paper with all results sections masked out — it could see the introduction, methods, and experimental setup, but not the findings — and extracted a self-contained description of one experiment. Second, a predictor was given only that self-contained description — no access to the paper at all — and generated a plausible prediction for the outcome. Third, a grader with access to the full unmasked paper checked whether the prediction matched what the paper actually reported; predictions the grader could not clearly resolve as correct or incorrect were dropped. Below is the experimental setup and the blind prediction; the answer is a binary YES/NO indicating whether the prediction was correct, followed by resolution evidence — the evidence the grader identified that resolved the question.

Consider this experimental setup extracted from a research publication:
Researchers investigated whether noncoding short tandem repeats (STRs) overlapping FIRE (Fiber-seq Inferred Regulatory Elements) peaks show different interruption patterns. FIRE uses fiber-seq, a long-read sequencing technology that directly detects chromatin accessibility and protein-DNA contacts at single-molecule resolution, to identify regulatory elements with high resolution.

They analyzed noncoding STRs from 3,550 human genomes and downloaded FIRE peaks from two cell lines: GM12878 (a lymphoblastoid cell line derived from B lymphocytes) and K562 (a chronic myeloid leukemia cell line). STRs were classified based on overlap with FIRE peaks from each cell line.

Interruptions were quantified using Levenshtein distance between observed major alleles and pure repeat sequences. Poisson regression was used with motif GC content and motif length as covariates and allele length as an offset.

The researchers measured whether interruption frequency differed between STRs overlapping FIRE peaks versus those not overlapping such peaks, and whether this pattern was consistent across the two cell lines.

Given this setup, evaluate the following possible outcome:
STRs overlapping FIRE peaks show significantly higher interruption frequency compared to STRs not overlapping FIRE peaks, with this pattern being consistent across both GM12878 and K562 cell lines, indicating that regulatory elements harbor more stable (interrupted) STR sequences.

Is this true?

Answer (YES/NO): NO